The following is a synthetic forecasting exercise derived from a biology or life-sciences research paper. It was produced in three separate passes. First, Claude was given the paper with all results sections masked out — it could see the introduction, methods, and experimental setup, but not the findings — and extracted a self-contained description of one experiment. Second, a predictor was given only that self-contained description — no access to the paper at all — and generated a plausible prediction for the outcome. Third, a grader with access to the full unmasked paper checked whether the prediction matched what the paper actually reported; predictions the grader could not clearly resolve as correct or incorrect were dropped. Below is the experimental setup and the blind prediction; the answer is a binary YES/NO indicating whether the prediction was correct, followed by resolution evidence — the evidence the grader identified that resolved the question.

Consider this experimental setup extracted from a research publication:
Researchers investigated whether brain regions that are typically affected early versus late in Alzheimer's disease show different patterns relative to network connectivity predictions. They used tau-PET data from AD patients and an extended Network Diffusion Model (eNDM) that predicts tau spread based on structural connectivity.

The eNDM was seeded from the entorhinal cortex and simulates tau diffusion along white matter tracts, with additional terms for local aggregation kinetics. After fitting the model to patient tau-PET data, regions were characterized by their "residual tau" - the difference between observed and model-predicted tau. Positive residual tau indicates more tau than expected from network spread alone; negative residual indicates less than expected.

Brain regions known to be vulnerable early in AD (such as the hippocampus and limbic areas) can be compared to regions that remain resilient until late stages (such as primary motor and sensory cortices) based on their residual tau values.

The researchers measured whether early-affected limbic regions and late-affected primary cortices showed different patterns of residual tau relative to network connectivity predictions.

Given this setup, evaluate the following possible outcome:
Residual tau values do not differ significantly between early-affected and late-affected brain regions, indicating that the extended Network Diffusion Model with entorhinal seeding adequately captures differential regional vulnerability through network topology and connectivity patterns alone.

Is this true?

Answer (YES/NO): NO